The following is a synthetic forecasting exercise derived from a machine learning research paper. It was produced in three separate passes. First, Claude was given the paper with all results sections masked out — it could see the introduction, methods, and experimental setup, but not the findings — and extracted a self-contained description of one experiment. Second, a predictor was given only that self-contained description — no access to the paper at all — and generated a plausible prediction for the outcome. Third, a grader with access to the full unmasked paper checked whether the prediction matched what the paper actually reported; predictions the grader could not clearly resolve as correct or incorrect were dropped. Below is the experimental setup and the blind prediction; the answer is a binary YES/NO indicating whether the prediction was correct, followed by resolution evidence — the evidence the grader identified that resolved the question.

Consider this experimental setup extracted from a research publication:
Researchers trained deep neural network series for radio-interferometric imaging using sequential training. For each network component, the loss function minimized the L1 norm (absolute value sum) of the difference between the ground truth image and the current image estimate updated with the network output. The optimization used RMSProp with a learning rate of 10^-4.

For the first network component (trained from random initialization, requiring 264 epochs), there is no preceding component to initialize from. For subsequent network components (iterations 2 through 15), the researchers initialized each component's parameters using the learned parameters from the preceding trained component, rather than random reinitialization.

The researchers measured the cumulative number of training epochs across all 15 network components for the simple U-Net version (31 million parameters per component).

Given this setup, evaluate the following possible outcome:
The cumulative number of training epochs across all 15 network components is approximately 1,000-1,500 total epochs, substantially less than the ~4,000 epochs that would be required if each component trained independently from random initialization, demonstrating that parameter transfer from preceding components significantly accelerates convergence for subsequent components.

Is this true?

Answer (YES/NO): NO